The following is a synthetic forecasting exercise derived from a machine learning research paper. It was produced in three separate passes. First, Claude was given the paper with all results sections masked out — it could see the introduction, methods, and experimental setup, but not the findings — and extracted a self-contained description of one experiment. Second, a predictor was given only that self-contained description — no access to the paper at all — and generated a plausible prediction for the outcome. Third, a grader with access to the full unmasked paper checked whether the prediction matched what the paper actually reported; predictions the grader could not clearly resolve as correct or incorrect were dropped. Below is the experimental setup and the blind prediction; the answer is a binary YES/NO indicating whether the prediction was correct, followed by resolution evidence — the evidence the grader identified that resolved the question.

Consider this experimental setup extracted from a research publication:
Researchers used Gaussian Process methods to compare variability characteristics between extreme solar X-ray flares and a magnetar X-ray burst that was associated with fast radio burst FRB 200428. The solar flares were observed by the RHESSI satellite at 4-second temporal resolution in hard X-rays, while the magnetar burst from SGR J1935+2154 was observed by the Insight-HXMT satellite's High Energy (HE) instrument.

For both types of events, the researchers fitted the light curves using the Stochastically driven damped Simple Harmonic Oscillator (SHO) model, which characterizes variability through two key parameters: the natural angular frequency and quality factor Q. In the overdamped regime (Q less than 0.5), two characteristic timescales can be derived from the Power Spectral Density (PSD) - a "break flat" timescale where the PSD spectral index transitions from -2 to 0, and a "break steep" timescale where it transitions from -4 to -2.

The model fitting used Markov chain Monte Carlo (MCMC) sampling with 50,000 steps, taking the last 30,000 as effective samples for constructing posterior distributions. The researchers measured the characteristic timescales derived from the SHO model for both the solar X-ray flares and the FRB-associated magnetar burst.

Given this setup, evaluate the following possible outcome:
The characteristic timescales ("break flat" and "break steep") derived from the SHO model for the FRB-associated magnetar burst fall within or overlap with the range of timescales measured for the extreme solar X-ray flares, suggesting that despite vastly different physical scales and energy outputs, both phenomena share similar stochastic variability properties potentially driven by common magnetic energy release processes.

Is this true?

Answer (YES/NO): NO